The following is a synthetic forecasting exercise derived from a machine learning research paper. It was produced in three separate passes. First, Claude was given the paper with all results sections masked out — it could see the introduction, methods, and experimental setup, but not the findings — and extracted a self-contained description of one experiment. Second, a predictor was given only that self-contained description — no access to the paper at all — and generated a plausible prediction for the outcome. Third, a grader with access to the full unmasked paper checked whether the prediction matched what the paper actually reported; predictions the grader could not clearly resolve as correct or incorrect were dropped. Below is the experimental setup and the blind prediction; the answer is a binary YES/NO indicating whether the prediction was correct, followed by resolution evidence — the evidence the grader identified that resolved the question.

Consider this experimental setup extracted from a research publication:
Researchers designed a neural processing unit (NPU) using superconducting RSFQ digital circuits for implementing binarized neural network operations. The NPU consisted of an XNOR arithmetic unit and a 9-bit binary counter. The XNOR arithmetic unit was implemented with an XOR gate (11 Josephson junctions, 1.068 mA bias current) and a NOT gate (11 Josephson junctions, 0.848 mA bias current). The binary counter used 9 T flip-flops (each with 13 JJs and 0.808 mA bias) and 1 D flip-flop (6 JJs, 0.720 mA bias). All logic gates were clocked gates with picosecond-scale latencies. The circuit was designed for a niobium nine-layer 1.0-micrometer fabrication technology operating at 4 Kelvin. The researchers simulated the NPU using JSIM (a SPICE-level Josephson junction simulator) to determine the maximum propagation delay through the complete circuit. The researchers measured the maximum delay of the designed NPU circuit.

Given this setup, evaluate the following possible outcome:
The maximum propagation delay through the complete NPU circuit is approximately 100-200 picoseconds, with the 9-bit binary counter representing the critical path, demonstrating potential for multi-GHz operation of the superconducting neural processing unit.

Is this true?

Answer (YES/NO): NO